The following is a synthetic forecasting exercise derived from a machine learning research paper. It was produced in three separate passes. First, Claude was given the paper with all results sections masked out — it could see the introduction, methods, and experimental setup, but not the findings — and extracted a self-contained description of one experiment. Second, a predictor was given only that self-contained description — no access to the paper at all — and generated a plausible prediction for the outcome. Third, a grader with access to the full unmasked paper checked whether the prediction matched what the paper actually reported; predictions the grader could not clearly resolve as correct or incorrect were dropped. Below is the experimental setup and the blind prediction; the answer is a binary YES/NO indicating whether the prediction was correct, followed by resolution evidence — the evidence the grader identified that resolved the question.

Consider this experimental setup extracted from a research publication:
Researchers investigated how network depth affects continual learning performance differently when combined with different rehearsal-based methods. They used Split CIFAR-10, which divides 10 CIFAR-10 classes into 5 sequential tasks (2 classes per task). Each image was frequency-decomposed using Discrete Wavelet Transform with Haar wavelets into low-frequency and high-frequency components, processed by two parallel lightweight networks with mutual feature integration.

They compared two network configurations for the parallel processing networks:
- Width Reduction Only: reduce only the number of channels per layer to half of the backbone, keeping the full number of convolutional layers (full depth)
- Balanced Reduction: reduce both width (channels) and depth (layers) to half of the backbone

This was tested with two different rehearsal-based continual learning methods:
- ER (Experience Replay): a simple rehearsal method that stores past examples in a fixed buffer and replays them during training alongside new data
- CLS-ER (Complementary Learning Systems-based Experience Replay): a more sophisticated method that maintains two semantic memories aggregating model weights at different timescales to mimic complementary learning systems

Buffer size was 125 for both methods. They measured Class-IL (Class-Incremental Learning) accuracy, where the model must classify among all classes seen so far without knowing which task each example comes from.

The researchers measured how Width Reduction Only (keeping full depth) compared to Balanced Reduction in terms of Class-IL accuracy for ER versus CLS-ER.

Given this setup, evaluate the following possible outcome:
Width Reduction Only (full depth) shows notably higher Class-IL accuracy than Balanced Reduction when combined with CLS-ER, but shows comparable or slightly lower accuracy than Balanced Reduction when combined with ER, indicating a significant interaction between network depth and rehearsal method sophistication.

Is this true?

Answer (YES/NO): NO